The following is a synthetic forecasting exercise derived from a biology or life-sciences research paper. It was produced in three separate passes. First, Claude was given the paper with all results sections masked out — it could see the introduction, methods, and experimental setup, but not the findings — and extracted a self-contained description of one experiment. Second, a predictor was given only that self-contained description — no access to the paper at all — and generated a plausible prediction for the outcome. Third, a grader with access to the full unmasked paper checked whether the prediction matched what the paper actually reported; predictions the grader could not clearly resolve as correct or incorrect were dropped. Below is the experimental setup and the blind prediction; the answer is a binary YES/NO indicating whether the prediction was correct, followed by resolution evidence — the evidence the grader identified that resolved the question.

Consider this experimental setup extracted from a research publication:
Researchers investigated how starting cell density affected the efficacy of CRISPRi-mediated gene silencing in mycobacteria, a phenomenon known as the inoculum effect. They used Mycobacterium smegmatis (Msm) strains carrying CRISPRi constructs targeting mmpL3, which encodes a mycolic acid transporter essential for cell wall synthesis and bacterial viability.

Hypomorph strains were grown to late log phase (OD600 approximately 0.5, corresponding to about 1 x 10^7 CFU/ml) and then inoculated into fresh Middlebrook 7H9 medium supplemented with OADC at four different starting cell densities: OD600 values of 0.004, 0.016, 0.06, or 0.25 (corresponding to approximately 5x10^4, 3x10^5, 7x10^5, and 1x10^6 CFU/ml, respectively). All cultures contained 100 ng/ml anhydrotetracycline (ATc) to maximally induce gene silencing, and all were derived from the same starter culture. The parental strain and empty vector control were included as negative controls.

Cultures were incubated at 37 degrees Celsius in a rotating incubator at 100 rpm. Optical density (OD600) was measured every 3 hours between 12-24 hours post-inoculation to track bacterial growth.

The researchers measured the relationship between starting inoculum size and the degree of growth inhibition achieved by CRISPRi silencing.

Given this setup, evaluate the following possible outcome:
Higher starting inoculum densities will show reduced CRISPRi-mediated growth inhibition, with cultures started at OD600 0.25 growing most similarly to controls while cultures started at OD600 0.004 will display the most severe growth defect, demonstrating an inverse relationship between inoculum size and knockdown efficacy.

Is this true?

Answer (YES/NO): YES